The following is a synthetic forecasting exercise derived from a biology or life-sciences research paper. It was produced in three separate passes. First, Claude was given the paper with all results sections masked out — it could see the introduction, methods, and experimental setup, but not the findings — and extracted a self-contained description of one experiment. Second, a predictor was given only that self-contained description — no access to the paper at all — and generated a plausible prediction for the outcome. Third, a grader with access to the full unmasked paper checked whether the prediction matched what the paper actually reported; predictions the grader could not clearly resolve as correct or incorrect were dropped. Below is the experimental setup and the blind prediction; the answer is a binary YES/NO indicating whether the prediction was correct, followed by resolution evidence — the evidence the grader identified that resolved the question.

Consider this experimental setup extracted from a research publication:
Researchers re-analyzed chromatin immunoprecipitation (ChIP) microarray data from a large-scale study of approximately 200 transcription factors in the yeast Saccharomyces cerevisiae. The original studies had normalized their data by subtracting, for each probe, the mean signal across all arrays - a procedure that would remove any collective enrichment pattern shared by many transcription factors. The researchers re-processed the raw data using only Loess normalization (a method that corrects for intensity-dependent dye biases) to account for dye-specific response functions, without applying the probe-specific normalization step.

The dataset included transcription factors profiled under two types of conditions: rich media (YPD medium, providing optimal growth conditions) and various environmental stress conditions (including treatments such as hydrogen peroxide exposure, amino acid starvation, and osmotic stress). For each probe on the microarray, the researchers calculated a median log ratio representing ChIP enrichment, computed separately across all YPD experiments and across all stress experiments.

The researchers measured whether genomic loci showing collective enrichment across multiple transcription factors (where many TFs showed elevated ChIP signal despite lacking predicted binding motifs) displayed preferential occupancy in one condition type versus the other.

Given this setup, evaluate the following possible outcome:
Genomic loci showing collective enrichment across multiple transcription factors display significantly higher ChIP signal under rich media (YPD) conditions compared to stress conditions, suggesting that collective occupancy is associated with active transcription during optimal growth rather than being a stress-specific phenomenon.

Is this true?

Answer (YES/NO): YES